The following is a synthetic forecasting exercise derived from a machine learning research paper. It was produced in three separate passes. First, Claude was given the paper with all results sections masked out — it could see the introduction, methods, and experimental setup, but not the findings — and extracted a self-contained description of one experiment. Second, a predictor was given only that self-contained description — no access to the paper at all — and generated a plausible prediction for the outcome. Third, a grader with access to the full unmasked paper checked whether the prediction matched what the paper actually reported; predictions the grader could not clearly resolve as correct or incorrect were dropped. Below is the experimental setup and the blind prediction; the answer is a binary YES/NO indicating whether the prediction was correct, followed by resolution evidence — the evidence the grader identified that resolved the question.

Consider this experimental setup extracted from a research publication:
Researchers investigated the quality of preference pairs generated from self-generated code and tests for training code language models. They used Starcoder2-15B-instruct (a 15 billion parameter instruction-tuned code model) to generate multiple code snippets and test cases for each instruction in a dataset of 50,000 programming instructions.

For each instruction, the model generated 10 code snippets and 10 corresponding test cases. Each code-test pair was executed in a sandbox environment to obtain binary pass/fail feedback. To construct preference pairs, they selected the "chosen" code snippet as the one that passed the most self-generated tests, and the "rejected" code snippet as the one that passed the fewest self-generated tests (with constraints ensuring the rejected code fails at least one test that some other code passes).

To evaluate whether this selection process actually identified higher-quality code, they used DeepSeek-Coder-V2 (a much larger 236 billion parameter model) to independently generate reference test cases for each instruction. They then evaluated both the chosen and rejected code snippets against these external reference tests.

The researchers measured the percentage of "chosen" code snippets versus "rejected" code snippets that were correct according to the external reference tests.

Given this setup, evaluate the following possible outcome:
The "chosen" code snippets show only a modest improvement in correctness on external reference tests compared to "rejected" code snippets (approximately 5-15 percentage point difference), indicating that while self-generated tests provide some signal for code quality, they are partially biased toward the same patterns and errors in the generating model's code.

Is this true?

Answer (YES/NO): NO